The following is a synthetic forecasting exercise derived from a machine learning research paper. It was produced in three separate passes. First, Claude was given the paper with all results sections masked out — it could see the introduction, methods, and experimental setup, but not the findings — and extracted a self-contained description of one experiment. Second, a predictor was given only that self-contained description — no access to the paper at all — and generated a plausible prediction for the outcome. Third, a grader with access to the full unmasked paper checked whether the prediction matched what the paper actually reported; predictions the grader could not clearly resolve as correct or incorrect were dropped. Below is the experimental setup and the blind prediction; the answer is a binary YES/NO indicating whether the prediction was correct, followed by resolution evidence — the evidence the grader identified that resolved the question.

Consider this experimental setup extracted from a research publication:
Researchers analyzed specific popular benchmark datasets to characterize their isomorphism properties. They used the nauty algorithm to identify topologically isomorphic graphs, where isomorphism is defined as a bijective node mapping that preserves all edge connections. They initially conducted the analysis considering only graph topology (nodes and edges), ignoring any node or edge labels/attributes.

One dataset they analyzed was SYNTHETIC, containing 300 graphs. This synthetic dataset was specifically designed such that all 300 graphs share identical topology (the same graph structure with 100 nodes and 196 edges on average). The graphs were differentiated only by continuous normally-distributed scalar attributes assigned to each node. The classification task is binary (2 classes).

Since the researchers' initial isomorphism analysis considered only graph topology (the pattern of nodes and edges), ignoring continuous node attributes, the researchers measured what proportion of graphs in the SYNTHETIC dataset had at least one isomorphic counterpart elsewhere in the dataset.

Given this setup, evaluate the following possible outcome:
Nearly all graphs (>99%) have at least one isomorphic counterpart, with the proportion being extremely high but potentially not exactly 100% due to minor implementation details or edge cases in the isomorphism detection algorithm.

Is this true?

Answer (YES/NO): NO